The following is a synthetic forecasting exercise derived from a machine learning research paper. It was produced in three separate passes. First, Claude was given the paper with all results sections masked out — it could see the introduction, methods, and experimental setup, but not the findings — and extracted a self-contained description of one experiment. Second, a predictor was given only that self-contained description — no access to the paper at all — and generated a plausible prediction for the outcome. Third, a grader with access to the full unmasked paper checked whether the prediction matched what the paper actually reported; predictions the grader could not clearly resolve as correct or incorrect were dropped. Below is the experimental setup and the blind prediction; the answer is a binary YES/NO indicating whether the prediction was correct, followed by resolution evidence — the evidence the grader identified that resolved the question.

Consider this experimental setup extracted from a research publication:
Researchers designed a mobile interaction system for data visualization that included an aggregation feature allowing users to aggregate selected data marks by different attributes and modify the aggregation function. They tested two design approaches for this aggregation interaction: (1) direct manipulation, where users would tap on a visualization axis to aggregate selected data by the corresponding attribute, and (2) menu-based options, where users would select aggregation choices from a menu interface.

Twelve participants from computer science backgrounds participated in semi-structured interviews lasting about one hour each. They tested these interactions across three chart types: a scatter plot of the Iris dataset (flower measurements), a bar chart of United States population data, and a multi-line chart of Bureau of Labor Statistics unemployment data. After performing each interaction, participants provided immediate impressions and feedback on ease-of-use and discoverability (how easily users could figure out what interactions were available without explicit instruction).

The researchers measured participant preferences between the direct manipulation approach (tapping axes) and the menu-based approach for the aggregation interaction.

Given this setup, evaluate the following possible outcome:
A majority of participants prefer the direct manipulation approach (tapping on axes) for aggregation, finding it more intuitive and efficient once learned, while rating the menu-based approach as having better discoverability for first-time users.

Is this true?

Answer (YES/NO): NO